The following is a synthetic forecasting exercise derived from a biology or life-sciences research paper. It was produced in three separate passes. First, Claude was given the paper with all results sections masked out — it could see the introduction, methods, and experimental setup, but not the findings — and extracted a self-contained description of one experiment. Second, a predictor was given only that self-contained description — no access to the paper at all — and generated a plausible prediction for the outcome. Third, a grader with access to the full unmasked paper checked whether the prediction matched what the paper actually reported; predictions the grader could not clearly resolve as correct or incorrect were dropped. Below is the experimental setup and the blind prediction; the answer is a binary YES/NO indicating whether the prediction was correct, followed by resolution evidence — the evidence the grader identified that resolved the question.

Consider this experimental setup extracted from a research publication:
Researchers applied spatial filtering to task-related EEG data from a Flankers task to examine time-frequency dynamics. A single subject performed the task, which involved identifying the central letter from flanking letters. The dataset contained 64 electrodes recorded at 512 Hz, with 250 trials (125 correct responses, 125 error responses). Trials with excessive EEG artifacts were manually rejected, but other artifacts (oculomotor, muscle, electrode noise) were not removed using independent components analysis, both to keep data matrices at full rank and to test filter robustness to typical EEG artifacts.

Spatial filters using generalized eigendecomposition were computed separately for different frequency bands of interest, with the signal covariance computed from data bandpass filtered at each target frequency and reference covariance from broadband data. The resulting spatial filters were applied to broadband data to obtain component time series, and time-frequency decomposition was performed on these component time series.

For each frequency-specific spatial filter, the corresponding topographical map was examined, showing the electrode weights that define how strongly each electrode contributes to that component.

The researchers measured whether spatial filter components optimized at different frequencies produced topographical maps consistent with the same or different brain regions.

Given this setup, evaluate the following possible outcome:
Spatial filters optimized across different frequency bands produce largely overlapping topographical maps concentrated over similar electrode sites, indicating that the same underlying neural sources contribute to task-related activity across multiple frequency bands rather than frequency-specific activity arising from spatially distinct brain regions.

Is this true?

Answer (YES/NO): NO